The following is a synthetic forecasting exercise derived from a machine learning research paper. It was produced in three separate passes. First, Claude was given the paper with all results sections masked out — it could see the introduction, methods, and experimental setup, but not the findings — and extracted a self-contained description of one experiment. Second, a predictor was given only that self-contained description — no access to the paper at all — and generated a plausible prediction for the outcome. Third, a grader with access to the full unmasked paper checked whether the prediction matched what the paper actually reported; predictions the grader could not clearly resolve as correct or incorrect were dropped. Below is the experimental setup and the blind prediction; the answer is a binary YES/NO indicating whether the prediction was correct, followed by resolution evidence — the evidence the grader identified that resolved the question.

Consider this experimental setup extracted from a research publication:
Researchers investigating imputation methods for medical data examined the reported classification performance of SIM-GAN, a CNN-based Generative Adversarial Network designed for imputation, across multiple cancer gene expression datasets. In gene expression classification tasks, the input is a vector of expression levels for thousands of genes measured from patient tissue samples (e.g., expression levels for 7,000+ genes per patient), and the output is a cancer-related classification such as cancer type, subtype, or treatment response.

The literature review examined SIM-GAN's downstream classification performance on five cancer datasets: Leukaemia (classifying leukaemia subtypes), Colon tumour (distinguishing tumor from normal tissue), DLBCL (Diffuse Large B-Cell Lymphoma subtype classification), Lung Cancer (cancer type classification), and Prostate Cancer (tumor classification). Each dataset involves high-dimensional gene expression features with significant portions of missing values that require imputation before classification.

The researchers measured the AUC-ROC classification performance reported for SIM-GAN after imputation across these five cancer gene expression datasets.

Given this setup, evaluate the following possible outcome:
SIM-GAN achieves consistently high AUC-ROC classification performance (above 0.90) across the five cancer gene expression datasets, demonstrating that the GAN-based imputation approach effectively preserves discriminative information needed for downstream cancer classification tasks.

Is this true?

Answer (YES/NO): YES